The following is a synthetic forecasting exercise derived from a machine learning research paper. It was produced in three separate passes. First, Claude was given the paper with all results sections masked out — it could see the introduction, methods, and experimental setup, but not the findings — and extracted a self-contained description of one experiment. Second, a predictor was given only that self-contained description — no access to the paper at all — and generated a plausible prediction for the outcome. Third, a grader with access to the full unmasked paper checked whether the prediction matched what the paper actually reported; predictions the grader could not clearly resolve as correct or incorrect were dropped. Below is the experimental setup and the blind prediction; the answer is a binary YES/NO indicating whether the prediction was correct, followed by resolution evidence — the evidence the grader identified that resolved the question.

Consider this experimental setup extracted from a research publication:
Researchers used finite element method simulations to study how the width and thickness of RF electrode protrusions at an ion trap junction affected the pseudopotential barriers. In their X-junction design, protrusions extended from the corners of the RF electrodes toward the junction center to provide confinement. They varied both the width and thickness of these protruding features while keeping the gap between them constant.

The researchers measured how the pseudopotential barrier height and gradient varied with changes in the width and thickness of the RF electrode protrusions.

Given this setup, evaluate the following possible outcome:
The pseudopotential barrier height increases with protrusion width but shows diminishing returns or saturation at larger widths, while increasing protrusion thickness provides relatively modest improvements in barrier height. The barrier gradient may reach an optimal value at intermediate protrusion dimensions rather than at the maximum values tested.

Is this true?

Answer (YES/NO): NO